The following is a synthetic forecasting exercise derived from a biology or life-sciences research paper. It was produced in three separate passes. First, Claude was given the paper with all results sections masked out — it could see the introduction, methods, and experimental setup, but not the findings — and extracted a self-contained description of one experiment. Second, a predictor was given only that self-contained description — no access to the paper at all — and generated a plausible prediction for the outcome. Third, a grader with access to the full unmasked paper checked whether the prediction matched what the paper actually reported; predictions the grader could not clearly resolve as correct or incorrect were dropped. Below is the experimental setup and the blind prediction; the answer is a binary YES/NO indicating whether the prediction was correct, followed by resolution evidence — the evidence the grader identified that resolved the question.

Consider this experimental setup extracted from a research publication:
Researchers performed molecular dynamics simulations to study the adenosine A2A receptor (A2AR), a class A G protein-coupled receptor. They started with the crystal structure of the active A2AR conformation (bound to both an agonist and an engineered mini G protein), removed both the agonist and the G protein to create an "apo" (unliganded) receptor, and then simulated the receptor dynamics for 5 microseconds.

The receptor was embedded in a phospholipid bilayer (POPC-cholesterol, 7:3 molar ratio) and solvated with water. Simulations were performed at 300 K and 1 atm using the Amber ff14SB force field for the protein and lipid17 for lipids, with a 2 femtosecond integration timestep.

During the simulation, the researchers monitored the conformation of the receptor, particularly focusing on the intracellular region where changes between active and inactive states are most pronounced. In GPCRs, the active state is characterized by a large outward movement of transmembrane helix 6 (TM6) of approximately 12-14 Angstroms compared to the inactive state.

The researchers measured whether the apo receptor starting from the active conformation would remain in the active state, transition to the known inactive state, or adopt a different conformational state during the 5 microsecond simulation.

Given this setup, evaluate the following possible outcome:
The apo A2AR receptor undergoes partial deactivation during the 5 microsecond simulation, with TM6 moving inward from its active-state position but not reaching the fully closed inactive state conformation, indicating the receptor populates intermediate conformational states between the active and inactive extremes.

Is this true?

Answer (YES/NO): YES